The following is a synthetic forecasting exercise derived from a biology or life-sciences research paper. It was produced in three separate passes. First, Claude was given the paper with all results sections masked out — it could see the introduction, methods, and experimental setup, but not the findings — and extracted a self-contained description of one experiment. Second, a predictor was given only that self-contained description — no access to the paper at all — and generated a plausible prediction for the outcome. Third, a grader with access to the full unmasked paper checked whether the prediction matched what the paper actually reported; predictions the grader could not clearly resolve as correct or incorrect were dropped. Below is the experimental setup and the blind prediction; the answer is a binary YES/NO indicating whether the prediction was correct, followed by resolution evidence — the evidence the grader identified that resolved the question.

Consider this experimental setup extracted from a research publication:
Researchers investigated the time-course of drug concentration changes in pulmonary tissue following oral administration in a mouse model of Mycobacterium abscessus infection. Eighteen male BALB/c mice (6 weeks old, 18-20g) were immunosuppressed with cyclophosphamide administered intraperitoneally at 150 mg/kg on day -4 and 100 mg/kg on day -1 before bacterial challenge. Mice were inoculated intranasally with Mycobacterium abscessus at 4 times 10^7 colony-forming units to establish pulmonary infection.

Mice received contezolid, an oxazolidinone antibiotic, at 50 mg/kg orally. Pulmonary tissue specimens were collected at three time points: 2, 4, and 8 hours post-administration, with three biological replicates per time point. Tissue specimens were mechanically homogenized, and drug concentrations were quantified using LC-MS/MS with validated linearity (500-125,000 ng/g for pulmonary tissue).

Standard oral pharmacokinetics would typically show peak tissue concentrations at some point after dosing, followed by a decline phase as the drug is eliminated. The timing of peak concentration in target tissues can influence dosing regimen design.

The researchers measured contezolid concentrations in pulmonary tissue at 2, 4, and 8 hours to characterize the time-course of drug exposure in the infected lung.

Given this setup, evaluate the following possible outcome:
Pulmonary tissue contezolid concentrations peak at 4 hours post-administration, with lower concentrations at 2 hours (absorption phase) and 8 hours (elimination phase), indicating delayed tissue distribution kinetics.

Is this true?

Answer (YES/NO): NO